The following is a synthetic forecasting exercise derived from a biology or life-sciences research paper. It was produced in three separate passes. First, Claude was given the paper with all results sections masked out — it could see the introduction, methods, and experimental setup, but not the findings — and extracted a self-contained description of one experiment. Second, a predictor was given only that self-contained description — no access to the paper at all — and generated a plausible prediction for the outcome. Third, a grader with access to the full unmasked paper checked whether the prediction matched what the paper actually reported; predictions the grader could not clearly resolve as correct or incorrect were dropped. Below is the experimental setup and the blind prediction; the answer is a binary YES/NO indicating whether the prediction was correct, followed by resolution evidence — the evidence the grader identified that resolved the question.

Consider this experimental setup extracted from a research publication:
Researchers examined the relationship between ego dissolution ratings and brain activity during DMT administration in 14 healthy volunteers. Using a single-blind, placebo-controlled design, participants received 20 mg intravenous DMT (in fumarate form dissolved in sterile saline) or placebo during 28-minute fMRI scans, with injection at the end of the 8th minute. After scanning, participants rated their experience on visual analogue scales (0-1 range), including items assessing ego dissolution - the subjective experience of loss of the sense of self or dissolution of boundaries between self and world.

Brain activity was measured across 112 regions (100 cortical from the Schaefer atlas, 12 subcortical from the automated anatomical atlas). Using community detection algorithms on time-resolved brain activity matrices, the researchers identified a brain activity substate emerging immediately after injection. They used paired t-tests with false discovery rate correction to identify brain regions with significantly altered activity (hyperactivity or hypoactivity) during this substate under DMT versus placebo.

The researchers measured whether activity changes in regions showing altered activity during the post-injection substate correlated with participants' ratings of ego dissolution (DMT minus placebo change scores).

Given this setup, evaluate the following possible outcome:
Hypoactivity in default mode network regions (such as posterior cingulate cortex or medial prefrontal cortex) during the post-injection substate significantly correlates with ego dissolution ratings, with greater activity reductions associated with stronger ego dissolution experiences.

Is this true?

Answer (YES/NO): NO